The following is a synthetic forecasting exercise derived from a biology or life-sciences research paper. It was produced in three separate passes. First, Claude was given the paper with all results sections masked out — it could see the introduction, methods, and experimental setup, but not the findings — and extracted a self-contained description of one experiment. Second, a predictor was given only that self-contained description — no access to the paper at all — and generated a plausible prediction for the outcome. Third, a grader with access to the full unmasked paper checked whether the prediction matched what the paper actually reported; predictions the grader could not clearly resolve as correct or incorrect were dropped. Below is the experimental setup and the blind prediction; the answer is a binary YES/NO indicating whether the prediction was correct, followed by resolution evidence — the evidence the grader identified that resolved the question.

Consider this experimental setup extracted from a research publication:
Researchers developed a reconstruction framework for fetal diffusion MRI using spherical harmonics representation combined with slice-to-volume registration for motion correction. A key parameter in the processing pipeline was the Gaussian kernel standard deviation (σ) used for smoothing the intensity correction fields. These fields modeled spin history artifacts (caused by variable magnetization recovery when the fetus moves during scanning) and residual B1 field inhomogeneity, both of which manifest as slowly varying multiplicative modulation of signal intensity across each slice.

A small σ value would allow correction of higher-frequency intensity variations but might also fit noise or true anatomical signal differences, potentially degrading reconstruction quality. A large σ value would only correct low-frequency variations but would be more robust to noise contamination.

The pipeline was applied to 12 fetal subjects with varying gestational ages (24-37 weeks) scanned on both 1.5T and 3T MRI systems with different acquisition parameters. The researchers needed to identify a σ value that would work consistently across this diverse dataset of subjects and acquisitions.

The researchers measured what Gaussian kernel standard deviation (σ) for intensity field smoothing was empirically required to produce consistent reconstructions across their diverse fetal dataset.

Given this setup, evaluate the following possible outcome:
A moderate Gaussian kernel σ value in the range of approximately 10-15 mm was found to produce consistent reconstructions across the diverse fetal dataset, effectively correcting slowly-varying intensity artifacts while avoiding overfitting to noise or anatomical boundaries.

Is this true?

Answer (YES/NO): NO